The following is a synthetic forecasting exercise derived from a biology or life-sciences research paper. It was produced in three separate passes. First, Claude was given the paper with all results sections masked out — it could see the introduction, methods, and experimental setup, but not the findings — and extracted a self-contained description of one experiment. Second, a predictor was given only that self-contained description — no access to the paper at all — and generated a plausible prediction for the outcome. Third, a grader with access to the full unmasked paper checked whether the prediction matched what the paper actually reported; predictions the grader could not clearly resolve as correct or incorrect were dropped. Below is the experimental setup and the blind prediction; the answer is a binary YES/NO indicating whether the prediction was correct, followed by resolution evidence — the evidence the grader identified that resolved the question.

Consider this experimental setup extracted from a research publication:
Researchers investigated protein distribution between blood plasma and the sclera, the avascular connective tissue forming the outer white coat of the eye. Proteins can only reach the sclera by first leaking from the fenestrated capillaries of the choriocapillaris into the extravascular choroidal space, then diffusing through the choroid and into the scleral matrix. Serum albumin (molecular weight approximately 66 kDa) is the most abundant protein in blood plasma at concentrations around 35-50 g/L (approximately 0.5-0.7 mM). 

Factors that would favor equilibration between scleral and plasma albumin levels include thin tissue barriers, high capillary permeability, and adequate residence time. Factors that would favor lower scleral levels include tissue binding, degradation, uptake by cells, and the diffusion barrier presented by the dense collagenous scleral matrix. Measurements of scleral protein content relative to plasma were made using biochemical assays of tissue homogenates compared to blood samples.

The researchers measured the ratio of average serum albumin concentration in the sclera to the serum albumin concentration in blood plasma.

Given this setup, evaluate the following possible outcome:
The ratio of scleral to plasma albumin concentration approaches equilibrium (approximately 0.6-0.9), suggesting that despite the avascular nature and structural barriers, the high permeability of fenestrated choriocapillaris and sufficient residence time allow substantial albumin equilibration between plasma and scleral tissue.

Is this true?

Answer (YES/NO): NO